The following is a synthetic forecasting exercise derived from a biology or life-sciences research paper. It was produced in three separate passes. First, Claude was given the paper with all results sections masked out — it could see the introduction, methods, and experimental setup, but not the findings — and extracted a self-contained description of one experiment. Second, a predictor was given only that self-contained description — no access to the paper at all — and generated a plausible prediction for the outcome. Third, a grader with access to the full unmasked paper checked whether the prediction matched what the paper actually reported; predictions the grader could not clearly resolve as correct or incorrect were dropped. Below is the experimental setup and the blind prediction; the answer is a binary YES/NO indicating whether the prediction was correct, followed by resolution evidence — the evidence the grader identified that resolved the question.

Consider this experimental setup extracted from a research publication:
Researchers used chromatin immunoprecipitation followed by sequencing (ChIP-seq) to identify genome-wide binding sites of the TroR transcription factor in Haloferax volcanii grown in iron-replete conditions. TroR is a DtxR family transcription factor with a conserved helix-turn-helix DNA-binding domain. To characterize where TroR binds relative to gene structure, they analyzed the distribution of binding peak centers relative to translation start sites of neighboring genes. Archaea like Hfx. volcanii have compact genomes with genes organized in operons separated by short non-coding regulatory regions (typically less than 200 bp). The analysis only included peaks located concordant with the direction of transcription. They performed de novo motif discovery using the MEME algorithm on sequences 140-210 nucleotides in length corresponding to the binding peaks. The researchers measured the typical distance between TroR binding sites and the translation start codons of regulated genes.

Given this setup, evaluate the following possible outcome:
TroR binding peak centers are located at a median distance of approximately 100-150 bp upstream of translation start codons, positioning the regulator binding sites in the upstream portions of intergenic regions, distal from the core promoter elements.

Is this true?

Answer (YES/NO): YES